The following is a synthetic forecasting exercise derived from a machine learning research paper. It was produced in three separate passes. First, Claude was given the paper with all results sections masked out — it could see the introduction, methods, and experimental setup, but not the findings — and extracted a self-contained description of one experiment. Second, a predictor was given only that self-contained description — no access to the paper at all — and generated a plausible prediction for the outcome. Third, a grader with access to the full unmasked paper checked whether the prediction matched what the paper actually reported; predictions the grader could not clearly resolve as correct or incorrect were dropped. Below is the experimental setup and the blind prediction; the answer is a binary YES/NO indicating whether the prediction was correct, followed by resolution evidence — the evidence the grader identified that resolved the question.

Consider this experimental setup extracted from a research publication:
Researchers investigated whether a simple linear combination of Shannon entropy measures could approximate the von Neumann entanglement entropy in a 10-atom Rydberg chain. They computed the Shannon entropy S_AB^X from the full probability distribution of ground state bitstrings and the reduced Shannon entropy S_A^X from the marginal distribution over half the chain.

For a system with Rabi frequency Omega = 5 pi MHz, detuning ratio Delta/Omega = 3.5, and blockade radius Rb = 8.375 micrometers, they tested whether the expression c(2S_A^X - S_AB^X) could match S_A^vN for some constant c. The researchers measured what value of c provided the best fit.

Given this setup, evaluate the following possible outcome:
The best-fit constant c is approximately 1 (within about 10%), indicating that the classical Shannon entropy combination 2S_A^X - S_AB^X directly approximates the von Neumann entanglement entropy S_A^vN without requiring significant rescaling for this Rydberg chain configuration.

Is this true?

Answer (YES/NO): NO